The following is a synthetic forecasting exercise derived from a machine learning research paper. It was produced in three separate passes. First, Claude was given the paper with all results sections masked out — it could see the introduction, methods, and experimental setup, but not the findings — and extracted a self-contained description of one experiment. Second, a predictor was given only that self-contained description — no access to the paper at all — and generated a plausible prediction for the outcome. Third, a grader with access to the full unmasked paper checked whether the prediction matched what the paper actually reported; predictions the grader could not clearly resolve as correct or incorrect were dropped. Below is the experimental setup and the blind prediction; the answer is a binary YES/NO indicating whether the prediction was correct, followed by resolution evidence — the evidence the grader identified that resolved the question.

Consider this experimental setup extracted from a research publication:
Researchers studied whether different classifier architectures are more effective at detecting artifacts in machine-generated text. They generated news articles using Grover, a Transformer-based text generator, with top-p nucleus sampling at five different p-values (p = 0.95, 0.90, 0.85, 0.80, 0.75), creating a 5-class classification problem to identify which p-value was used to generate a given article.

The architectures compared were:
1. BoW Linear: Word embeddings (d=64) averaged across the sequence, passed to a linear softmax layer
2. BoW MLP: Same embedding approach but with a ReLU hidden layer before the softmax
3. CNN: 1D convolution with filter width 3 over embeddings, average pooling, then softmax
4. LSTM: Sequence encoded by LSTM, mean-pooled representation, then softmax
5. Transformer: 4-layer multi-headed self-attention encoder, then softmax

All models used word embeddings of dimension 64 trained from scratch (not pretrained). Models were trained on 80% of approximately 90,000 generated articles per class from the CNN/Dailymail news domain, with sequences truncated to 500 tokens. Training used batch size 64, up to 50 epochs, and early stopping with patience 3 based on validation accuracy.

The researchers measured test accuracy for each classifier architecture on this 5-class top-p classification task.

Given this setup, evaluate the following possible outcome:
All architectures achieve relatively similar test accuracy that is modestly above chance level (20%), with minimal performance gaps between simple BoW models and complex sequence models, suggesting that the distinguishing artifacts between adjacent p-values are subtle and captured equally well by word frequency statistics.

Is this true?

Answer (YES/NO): NO